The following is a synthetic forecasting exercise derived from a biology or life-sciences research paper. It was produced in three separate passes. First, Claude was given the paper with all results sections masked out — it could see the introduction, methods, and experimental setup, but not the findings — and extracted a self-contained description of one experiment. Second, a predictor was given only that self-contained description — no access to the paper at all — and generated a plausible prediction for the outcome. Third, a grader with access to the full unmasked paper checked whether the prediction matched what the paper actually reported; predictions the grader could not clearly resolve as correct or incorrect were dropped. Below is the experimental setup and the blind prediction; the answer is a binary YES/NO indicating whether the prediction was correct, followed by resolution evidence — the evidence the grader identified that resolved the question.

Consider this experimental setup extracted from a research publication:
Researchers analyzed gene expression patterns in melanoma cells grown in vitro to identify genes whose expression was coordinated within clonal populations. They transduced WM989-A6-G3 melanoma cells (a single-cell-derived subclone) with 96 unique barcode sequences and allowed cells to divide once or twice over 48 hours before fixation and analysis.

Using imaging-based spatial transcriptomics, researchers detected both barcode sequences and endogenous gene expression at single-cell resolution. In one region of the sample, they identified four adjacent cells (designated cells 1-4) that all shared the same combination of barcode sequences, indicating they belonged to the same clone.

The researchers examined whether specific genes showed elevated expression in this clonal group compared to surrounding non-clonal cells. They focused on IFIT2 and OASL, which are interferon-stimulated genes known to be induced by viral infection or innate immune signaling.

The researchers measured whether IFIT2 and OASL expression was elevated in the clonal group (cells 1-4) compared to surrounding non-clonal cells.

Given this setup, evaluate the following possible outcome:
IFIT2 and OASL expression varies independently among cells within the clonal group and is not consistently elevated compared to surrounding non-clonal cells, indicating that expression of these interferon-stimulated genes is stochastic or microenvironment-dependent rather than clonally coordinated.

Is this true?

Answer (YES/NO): NO